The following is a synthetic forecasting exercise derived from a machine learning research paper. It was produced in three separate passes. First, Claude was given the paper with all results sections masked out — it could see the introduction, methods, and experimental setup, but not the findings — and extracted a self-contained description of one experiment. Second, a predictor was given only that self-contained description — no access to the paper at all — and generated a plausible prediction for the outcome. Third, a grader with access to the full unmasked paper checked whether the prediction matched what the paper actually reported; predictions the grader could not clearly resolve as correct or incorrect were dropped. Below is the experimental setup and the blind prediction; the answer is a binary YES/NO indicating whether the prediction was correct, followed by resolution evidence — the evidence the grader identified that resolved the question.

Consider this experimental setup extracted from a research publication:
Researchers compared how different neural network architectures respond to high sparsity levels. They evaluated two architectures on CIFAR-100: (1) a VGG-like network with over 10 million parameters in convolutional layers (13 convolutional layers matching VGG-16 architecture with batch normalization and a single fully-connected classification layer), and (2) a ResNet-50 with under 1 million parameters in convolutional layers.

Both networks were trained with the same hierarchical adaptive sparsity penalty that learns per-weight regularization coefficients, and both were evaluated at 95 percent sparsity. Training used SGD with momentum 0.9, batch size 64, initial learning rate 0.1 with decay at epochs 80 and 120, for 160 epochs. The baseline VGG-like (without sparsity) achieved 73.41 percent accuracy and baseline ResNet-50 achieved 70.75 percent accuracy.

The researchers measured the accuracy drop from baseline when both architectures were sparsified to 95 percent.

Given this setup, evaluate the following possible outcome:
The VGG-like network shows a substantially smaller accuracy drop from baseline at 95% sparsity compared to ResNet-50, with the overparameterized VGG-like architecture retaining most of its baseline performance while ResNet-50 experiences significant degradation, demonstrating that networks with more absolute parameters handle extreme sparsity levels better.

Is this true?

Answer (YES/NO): YES